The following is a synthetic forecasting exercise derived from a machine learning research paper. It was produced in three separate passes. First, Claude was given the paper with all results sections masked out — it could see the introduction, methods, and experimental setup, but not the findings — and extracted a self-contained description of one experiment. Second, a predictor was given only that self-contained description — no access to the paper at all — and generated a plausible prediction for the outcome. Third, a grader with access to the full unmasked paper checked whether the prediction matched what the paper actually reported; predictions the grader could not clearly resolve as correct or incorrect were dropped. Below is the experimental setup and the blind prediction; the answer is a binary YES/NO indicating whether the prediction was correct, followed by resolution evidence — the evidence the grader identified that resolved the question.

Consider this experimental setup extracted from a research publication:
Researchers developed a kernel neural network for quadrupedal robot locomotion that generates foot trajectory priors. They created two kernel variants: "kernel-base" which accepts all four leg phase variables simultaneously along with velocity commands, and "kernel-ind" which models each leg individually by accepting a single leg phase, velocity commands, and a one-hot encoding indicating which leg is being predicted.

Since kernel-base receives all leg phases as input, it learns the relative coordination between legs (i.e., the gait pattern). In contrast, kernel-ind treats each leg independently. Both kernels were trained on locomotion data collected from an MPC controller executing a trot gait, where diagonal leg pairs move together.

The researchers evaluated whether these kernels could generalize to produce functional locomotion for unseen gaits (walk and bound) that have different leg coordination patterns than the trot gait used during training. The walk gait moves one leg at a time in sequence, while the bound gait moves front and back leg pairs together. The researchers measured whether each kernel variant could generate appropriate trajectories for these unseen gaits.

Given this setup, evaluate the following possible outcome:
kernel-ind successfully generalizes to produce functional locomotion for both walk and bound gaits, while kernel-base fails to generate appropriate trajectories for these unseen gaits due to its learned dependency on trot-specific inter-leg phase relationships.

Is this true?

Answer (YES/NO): YES